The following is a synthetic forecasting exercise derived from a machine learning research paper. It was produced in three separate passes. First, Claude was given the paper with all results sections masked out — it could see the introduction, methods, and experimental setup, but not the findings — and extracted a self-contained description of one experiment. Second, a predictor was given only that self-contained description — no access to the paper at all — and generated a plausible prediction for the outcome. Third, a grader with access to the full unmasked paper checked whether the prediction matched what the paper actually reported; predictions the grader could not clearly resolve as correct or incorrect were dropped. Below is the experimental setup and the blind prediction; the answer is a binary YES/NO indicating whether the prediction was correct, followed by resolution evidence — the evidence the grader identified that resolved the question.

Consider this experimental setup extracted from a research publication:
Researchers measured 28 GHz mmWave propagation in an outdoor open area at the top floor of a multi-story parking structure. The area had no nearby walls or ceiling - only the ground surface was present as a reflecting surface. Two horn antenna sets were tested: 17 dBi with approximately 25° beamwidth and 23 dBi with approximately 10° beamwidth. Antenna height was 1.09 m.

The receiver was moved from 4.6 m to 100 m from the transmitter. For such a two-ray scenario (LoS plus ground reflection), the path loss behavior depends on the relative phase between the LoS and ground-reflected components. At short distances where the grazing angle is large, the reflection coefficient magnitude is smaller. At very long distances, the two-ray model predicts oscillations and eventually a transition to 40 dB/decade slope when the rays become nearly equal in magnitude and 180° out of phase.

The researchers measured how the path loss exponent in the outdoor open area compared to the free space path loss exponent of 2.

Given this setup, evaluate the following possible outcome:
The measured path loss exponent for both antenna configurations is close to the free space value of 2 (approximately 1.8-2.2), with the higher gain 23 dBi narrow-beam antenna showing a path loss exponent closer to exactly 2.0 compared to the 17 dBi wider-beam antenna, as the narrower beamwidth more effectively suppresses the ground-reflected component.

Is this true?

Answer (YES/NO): NO